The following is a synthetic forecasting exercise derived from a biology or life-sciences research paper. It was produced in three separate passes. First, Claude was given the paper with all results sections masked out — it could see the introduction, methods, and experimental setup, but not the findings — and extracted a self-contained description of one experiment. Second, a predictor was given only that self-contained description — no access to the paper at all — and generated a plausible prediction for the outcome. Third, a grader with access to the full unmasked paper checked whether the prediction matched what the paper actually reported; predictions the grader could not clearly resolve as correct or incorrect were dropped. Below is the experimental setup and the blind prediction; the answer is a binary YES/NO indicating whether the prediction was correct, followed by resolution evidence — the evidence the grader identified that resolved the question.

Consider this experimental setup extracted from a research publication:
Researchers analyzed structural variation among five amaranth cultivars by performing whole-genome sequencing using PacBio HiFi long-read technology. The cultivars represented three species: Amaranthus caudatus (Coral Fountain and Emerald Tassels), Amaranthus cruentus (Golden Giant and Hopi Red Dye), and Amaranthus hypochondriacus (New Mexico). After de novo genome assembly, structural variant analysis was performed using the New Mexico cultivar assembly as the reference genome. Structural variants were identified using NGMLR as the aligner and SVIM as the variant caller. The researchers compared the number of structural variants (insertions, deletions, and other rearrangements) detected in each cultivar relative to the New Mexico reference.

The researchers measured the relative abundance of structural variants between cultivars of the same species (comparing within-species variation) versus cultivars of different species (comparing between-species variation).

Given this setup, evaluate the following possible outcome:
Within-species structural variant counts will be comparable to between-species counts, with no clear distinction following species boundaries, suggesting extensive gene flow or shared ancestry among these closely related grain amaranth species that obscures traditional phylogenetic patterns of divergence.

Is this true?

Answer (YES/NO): NO